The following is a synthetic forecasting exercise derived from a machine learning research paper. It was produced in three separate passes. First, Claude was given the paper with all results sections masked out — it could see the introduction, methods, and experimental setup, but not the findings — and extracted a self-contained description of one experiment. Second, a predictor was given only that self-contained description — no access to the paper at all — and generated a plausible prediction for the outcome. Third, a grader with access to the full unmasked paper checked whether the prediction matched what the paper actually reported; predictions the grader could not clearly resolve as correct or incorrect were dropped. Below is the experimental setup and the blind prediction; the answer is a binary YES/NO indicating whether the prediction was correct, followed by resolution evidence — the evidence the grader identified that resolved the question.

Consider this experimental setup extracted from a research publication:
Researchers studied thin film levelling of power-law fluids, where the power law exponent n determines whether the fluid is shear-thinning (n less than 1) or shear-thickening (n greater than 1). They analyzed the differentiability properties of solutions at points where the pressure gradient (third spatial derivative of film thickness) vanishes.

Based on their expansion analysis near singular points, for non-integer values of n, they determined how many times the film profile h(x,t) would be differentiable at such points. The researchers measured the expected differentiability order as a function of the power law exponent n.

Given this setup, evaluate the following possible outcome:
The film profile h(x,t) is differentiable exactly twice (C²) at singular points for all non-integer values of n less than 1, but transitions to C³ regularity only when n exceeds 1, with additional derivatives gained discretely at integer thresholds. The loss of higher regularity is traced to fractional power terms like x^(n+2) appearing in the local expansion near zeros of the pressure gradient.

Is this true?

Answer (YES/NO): NO